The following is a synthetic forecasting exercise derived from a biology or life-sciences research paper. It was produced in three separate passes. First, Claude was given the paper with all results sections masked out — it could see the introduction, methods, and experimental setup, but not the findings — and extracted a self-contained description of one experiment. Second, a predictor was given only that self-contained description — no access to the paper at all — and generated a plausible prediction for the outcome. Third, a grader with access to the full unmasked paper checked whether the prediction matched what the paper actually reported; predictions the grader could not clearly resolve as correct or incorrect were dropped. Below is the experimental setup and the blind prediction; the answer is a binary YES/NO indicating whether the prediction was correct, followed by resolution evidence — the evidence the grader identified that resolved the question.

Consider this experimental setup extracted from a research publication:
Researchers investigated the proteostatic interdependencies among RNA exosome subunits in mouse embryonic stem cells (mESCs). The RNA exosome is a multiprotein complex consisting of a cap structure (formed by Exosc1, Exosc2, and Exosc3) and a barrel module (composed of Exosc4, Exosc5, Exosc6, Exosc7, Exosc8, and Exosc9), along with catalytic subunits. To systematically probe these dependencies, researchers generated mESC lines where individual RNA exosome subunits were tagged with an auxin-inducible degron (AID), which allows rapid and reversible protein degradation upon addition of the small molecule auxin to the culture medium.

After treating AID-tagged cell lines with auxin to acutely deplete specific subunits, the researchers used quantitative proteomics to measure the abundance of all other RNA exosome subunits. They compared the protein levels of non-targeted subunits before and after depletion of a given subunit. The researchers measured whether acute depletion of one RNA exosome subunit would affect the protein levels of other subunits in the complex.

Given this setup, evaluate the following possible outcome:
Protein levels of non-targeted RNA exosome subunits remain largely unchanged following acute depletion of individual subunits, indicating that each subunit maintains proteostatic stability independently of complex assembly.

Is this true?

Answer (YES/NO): NO